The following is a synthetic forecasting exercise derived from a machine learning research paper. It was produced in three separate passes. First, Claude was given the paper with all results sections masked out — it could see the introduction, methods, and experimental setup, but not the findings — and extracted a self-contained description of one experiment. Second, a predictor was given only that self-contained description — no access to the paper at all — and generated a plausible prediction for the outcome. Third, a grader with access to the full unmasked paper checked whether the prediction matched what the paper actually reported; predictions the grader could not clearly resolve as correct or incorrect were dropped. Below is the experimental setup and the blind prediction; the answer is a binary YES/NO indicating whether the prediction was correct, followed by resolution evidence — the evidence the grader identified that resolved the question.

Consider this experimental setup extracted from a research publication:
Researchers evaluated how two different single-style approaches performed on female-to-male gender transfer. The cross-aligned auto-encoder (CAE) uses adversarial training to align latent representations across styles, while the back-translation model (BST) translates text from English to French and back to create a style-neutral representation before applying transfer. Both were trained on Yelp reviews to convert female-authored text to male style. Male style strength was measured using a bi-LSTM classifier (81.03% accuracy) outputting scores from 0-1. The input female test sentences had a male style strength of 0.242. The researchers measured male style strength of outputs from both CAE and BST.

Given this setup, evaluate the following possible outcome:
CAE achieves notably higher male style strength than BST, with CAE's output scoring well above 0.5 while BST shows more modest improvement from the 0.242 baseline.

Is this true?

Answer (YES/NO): NO